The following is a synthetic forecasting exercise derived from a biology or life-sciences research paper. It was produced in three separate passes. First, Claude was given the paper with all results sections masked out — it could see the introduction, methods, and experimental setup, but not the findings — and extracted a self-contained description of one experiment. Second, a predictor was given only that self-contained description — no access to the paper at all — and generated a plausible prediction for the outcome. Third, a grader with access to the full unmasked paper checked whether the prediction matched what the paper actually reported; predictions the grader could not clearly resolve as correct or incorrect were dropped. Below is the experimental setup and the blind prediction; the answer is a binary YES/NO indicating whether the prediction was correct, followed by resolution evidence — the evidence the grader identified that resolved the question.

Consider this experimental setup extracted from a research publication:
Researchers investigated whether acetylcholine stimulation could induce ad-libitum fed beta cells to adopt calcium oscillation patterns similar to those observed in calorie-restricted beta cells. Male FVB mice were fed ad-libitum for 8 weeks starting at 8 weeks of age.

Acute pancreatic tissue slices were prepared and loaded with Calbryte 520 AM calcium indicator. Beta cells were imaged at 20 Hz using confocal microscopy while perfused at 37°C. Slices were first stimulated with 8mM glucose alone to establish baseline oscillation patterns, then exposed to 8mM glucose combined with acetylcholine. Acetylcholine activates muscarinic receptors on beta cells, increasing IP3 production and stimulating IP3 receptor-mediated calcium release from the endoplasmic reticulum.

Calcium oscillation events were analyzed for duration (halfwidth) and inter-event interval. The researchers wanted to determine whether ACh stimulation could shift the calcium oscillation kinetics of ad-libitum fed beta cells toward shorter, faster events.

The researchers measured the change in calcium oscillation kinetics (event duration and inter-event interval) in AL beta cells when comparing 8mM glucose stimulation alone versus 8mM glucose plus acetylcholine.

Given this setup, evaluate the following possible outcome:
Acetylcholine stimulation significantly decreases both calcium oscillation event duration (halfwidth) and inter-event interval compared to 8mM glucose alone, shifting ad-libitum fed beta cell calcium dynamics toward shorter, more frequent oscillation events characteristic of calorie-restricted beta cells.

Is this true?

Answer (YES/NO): YES